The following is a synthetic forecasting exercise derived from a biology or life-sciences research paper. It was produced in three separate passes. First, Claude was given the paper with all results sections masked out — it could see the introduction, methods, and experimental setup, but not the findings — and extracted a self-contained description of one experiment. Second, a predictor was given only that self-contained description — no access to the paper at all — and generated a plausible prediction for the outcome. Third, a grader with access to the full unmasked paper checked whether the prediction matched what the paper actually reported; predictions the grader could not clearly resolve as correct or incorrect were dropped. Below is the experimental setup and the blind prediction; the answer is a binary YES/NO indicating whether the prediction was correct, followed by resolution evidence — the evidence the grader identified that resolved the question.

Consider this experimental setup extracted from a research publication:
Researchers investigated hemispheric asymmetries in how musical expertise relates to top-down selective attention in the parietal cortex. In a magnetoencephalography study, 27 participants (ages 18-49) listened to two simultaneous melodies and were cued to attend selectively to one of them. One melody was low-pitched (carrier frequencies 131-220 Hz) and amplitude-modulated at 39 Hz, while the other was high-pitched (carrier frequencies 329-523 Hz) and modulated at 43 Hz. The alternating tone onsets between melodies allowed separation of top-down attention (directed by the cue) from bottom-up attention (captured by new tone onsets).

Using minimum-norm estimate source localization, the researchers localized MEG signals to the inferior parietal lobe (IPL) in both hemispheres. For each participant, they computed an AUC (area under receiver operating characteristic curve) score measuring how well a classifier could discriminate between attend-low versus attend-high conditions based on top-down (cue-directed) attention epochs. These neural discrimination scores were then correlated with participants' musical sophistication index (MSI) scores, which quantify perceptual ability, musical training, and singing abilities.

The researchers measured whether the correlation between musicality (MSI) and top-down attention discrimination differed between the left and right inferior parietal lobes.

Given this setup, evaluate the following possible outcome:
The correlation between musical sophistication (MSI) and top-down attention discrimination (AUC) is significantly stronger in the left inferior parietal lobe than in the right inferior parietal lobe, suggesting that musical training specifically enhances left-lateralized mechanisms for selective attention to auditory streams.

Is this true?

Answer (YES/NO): YES